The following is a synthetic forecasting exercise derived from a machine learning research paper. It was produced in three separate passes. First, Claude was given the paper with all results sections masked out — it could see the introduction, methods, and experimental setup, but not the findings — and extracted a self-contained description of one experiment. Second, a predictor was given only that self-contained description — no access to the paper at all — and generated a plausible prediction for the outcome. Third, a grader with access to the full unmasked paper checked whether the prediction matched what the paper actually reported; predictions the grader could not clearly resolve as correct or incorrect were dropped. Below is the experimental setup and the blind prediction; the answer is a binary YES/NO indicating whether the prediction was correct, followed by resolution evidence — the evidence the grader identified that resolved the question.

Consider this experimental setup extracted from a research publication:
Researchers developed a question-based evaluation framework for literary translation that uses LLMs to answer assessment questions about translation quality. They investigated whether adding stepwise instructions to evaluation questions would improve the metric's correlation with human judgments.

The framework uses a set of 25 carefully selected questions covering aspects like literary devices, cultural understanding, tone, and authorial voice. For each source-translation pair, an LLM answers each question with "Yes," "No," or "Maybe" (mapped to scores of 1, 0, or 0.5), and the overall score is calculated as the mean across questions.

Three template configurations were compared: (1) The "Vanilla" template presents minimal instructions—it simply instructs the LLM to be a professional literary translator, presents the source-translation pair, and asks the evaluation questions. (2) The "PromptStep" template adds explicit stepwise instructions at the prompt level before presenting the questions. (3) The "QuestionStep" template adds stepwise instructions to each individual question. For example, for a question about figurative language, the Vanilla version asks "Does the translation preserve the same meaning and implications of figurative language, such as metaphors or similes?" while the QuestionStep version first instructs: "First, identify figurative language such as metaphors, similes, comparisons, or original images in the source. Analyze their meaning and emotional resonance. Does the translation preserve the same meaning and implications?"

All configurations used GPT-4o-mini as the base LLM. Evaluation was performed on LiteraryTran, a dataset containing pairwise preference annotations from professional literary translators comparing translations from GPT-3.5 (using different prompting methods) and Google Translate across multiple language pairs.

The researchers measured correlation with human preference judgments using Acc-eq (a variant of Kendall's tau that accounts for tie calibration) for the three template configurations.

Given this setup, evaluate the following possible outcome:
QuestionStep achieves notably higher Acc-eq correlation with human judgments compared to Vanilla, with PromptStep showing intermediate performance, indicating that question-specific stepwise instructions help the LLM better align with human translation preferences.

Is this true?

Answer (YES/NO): NO